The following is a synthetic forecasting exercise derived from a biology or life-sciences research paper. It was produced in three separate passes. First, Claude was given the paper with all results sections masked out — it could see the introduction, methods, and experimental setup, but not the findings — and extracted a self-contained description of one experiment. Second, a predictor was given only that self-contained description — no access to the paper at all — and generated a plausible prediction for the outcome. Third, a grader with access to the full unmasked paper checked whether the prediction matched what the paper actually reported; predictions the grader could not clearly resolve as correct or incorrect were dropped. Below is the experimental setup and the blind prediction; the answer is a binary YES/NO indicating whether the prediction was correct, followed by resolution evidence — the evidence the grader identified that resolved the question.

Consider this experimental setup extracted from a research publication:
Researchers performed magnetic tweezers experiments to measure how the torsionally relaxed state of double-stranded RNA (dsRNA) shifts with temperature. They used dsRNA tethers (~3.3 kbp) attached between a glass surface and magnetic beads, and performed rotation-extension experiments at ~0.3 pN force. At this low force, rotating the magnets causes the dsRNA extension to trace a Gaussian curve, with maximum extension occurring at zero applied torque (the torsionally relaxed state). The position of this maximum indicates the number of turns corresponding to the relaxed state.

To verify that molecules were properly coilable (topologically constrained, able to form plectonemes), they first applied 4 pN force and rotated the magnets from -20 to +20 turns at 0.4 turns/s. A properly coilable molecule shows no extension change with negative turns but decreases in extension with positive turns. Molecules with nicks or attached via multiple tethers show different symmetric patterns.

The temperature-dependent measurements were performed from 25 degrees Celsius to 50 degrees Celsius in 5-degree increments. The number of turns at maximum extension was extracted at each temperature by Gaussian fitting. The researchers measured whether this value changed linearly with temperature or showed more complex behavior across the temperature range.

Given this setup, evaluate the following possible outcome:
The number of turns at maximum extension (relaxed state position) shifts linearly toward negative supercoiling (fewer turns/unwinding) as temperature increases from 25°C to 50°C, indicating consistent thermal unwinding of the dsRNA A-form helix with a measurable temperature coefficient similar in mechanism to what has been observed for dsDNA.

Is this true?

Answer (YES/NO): YES